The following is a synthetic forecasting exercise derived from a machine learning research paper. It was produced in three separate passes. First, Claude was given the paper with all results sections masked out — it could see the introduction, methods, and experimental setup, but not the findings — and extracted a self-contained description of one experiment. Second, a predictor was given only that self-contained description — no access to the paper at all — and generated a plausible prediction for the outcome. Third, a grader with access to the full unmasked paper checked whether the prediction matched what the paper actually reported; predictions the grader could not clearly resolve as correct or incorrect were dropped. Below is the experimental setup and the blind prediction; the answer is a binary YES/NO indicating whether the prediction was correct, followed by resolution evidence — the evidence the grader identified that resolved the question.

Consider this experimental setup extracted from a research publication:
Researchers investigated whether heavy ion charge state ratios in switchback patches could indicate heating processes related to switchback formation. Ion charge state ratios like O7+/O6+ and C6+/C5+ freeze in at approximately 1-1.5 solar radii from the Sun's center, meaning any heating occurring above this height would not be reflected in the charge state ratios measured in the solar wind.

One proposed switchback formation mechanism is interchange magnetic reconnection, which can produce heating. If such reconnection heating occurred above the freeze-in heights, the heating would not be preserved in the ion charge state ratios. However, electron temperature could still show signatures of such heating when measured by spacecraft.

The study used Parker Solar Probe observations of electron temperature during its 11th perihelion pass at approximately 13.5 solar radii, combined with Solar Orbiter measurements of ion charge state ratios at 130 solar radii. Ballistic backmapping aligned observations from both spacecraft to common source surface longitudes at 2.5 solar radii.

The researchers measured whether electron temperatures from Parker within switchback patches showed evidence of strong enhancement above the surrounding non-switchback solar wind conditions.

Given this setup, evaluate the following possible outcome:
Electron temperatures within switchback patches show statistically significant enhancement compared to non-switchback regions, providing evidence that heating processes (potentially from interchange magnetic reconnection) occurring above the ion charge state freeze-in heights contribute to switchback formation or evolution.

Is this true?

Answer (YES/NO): NO